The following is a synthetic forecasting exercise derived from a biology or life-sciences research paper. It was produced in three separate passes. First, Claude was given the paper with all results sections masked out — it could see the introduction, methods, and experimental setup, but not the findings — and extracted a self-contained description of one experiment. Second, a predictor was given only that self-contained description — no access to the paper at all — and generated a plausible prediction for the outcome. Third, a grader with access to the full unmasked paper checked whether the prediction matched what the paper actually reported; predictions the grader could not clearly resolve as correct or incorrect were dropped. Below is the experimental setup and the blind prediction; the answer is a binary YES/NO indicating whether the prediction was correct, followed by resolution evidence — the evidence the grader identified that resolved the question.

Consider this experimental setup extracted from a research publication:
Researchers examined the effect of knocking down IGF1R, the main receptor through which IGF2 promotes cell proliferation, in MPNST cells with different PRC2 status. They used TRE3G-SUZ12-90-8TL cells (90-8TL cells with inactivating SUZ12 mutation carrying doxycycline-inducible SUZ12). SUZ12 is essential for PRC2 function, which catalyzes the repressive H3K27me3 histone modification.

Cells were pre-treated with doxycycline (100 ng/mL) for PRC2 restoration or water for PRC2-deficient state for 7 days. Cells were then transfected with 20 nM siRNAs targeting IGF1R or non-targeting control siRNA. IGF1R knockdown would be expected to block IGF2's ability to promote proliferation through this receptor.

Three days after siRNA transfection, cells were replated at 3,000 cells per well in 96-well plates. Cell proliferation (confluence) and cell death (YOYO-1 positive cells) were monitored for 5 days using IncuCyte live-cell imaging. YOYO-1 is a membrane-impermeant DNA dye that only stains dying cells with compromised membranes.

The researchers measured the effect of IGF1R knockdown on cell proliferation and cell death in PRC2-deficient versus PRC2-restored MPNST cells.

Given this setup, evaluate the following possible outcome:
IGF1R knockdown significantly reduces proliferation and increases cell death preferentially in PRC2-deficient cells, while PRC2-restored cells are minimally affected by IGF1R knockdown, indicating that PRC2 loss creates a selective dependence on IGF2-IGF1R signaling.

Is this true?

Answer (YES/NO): NO